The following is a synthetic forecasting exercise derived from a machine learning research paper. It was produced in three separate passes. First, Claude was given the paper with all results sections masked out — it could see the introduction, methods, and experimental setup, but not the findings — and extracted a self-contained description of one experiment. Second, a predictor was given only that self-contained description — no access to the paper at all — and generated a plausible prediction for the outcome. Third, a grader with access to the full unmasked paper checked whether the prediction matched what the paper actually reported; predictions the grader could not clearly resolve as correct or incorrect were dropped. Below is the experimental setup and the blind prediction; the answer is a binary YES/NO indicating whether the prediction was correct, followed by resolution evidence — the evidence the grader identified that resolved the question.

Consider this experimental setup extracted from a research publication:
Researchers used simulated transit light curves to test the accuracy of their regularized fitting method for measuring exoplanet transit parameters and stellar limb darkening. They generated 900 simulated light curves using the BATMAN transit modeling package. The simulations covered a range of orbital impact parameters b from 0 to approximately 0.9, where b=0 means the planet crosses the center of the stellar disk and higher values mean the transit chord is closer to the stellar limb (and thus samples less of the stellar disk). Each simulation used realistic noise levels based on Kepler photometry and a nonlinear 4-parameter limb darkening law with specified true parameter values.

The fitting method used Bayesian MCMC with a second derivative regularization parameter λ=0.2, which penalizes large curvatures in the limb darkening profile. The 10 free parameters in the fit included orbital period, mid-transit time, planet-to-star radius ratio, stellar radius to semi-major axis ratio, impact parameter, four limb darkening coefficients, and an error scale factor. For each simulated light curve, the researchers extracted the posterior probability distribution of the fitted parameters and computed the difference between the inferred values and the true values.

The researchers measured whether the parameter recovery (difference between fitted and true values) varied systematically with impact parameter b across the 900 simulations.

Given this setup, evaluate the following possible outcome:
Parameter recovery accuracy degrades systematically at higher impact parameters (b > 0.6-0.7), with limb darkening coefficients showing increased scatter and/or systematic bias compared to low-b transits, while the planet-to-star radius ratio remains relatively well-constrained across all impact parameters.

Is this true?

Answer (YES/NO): NO